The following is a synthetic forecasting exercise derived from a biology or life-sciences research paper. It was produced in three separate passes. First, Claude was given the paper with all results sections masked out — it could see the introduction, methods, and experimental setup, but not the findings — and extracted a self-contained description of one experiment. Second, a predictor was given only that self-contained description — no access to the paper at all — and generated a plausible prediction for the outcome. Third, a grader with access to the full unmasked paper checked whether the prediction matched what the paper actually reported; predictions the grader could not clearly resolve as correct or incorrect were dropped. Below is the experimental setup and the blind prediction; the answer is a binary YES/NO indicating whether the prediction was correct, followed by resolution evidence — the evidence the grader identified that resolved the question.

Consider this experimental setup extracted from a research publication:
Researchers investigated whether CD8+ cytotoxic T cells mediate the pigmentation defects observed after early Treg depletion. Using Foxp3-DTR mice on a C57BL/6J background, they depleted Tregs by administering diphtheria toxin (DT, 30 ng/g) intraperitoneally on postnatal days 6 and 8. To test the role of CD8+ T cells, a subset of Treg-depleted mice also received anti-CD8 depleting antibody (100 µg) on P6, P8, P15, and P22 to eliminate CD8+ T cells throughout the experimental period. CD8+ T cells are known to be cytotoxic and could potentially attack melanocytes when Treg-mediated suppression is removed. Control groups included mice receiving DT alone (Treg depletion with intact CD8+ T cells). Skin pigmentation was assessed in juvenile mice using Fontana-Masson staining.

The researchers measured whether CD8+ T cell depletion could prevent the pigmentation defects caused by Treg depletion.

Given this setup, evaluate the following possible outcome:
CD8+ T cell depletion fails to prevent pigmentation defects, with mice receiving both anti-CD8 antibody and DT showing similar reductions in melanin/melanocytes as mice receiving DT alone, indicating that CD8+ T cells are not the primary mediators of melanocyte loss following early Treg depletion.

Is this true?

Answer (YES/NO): YES